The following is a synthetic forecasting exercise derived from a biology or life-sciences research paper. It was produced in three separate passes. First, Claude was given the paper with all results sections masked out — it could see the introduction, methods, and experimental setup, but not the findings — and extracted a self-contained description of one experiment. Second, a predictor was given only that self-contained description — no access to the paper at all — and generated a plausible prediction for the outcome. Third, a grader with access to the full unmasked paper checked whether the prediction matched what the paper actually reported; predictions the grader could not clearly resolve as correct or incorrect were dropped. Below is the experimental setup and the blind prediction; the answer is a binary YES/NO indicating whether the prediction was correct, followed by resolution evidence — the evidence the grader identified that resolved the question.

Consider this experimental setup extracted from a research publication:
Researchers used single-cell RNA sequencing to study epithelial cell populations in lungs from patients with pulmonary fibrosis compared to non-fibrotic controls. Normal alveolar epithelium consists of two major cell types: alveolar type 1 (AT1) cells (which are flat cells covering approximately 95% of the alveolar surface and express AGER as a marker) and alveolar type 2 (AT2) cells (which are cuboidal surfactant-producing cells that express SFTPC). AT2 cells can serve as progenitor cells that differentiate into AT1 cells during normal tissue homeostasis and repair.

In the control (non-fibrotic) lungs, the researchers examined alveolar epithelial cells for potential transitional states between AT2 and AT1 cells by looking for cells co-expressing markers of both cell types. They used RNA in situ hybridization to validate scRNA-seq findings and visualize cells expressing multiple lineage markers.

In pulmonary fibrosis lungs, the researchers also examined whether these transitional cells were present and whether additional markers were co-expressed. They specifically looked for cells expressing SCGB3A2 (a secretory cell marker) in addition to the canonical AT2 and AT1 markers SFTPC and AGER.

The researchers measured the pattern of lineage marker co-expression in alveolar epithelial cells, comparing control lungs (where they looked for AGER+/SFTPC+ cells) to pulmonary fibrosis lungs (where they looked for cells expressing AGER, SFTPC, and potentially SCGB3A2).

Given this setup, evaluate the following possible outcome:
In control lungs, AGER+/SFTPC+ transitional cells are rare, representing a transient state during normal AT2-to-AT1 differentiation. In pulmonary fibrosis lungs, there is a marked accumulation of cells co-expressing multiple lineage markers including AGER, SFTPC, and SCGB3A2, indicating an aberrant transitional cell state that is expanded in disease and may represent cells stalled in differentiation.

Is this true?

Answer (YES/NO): NO